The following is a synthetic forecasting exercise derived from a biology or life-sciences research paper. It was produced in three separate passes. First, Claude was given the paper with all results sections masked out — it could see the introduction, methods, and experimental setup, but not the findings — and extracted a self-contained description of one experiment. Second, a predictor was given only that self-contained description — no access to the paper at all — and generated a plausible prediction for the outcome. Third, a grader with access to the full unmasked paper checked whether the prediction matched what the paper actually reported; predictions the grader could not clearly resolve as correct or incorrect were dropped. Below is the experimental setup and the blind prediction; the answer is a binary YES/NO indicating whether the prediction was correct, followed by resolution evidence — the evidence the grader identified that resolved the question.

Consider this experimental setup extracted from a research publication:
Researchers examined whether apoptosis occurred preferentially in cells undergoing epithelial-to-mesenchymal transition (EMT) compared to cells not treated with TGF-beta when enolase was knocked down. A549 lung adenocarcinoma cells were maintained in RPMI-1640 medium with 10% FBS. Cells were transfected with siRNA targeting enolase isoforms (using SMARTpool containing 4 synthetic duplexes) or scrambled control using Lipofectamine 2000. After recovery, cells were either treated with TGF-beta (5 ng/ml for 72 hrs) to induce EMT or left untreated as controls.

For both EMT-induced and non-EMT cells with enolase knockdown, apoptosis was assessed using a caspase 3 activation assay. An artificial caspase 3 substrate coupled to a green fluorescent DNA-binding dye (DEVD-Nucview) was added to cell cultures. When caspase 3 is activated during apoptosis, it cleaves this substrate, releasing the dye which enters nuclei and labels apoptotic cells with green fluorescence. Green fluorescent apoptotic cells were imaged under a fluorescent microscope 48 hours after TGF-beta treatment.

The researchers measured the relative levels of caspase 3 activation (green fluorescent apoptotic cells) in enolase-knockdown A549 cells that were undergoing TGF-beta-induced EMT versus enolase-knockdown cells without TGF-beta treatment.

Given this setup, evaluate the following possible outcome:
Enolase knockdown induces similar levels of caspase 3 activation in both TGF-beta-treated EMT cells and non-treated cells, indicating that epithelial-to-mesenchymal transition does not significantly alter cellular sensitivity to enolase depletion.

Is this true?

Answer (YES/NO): NO